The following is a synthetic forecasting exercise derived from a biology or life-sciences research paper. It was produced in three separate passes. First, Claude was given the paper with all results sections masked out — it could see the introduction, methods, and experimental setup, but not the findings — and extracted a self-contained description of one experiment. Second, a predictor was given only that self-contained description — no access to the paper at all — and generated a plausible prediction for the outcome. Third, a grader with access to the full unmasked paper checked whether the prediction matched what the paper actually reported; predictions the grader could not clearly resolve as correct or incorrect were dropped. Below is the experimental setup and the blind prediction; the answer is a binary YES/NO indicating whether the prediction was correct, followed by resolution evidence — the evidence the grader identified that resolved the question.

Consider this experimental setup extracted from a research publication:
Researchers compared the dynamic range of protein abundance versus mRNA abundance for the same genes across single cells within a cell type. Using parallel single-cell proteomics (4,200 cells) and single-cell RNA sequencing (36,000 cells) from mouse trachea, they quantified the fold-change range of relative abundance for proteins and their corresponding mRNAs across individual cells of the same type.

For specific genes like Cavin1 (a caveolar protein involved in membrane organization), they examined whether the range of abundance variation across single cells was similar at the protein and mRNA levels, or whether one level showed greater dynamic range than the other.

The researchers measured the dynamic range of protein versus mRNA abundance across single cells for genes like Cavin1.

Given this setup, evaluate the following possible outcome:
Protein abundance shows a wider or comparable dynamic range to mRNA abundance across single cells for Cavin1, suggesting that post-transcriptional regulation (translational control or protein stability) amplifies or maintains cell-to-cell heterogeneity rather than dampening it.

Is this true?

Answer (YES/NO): YES